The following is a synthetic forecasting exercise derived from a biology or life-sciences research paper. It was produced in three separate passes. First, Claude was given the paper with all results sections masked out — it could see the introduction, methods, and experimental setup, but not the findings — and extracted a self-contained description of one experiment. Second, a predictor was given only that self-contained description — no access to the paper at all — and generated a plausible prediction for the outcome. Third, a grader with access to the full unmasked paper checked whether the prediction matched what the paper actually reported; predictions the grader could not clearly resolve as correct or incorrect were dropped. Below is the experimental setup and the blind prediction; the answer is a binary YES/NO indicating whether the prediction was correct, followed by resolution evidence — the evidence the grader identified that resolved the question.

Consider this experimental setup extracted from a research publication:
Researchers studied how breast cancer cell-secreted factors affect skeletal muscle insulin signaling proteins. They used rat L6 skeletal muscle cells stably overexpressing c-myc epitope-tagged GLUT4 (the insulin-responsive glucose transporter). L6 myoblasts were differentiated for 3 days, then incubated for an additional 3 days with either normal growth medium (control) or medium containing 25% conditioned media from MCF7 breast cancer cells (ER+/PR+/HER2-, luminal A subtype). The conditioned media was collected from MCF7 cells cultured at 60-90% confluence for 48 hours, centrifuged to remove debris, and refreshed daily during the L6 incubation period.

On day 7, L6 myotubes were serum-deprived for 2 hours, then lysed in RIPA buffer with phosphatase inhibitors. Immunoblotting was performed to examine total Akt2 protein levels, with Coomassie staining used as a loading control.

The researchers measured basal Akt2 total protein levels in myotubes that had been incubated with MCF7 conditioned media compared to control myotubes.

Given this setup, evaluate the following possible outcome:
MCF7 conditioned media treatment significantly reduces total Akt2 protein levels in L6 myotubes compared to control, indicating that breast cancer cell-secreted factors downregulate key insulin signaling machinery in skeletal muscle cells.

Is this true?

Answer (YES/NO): NO